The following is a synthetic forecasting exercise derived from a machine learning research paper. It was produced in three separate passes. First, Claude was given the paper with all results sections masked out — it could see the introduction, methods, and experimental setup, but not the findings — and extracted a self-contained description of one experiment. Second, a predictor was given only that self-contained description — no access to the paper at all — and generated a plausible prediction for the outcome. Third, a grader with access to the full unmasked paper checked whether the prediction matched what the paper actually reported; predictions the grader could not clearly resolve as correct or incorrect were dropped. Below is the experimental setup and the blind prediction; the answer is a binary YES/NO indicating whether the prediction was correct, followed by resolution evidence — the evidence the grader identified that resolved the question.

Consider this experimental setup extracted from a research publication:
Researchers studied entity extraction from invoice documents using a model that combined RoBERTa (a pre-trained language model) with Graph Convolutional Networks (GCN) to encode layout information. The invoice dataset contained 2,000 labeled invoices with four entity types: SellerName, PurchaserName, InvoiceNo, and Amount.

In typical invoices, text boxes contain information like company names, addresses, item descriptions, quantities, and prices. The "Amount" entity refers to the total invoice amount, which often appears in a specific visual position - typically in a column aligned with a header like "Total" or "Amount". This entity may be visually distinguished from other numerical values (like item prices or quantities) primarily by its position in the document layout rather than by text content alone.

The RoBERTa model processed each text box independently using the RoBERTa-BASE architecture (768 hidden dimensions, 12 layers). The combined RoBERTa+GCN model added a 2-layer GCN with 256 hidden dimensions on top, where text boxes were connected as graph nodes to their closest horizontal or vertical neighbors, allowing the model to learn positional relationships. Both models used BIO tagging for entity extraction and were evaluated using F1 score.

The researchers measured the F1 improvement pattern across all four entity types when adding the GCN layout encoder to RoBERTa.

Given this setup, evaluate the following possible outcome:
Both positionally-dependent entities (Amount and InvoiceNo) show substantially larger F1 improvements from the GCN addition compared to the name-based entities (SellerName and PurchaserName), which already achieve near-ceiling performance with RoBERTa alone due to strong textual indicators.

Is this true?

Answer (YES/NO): NO